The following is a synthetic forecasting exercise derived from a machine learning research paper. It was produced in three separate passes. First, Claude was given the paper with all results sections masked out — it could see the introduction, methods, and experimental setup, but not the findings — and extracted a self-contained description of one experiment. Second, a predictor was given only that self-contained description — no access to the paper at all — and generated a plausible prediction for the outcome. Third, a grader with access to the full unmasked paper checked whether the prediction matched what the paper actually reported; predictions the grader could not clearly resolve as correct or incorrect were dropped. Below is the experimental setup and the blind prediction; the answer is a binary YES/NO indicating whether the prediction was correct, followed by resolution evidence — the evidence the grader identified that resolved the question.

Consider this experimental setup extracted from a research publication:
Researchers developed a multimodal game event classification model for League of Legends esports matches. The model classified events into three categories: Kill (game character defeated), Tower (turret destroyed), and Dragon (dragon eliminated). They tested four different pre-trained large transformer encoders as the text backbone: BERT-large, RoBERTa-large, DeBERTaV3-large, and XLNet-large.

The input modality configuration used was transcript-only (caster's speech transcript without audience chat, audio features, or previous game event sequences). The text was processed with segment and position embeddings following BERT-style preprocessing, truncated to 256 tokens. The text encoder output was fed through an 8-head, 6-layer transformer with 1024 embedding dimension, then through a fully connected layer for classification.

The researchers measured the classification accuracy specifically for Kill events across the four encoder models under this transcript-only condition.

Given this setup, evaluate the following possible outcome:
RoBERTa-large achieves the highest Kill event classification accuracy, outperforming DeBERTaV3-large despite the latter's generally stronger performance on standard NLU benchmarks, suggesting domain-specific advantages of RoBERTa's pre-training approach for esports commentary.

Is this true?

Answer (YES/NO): NO